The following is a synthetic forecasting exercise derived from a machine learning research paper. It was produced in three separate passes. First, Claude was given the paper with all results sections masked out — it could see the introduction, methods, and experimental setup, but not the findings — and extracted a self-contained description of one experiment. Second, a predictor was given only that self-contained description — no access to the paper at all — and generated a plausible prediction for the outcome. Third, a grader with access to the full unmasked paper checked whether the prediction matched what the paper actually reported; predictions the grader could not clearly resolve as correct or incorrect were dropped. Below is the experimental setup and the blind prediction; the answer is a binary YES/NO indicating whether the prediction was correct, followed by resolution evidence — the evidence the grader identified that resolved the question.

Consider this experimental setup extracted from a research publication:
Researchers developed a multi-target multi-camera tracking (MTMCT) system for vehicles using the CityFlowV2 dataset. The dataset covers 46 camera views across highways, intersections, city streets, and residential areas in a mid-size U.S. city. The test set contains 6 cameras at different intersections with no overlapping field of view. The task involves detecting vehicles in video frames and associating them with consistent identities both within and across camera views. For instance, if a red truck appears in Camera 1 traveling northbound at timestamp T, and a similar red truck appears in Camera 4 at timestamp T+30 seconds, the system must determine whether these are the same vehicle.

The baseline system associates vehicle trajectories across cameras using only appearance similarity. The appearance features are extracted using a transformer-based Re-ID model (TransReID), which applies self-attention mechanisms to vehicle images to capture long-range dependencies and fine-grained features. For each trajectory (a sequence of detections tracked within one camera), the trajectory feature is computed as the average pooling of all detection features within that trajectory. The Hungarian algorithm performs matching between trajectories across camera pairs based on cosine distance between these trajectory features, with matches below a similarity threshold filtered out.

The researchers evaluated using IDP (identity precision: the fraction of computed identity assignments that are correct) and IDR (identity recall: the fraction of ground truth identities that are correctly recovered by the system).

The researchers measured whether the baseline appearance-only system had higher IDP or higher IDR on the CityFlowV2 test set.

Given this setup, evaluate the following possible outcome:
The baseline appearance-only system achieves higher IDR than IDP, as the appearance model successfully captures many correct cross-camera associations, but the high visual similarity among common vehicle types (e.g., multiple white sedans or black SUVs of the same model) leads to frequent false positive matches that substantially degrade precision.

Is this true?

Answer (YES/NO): YES